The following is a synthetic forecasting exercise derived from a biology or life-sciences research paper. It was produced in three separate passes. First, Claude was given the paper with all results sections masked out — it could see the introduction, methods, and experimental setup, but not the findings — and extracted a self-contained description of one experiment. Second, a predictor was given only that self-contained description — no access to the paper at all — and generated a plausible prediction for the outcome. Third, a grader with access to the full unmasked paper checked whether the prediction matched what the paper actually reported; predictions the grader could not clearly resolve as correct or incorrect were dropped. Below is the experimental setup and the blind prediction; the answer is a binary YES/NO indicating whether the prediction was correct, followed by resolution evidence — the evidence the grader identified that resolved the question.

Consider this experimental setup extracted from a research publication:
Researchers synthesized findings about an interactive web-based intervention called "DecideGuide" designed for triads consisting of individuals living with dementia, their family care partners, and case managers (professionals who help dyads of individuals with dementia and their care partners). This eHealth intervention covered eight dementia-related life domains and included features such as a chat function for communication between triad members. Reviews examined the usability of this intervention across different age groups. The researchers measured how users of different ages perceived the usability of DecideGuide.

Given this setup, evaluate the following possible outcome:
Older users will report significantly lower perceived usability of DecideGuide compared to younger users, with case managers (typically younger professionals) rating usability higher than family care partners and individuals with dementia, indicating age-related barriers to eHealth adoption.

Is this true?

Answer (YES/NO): NO